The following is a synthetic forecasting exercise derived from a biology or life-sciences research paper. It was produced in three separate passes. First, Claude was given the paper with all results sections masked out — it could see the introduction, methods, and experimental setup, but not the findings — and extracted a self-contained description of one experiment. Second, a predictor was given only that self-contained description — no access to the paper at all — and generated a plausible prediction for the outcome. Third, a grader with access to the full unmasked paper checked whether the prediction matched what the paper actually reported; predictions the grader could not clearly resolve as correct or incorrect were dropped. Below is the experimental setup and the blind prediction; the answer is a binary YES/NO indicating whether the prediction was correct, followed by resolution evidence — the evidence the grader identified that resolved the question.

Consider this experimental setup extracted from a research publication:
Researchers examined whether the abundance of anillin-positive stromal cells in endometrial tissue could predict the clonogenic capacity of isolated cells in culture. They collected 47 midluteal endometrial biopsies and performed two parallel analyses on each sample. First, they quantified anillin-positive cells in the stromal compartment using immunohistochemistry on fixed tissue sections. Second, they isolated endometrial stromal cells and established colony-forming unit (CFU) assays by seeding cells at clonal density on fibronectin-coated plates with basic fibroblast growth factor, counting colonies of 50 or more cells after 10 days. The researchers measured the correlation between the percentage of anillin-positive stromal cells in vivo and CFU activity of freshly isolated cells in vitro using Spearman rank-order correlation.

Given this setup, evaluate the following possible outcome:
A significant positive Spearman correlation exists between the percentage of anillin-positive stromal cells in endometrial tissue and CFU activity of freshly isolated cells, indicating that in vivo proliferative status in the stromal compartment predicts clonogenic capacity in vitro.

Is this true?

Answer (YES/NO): YES